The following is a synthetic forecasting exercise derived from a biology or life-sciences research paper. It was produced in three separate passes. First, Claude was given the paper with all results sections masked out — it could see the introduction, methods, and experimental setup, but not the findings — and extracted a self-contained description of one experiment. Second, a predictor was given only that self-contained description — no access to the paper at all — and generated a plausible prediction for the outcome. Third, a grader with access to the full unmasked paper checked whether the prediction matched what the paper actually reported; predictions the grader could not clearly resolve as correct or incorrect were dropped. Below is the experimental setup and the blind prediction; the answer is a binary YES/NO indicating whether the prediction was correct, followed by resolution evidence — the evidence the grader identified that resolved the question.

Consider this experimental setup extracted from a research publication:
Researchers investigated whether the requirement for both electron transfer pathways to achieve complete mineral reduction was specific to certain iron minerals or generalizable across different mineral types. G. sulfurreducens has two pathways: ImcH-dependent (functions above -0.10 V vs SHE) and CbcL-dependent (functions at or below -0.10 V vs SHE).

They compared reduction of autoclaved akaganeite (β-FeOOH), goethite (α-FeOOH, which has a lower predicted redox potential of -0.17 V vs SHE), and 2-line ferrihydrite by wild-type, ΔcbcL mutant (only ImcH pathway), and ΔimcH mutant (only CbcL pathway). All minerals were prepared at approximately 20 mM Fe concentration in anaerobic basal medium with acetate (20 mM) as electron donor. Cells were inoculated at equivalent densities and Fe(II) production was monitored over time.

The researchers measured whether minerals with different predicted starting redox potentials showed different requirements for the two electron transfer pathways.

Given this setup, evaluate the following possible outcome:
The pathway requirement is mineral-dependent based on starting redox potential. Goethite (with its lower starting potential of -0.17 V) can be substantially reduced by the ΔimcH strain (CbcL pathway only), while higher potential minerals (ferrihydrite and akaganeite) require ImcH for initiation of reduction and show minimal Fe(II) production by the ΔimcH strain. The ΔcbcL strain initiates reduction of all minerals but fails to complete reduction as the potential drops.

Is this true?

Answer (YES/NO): NO